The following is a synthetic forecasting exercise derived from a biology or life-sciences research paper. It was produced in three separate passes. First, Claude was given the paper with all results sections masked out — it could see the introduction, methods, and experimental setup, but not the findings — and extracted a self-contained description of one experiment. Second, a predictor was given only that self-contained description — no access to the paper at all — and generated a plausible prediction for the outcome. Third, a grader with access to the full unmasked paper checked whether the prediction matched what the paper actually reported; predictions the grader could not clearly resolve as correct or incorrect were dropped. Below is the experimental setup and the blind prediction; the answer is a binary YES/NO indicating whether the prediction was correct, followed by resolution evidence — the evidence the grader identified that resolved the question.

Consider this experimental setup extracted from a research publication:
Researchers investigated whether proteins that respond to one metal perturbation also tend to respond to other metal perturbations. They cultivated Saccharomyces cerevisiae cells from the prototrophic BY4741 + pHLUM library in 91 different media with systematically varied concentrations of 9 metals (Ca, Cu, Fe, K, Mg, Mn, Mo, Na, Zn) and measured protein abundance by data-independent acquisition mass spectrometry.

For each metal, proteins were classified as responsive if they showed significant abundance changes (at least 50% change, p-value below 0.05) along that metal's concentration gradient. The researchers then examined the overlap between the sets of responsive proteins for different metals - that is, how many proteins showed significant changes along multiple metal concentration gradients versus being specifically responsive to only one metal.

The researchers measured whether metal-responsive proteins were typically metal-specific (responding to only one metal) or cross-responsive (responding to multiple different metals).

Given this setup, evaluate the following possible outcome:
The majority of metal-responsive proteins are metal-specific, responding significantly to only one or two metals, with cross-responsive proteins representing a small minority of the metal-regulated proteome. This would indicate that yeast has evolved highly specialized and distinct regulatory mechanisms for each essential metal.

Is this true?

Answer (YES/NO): NO